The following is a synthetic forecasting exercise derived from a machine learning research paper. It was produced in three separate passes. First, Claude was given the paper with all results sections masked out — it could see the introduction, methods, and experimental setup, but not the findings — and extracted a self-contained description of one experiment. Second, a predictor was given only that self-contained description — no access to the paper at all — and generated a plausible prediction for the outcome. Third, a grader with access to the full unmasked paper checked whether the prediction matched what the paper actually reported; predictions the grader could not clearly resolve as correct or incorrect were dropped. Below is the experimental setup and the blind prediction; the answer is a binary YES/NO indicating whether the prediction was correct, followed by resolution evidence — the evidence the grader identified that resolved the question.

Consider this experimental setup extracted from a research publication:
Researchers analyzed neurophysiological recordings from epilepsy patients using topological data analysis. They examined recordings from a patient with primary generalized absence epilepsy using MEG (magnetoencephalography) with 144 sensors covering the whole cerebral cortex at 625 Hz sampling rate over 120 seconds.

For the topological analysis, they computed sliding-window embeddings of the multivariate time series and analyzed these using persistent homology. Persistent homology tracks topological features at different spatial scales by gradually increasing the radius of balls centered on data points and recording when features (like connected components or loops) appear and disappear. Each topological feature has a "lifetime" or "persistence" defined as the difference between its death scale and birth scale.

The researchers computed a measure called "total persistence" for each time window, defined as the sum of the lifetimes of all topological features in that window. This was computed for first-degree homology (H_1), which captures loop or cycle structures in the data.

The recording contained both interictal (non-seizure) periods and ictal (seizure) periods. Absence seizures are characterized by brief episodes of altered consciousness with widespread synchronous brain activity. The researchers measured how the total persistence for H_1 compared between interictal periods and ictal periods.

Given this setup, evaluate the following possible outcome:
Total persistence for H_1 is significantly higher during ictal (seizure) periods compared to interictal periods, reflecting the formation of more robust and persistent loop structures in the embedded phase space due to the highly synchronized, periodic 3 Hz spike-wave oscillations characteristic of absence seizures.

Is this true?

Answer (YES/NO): YES